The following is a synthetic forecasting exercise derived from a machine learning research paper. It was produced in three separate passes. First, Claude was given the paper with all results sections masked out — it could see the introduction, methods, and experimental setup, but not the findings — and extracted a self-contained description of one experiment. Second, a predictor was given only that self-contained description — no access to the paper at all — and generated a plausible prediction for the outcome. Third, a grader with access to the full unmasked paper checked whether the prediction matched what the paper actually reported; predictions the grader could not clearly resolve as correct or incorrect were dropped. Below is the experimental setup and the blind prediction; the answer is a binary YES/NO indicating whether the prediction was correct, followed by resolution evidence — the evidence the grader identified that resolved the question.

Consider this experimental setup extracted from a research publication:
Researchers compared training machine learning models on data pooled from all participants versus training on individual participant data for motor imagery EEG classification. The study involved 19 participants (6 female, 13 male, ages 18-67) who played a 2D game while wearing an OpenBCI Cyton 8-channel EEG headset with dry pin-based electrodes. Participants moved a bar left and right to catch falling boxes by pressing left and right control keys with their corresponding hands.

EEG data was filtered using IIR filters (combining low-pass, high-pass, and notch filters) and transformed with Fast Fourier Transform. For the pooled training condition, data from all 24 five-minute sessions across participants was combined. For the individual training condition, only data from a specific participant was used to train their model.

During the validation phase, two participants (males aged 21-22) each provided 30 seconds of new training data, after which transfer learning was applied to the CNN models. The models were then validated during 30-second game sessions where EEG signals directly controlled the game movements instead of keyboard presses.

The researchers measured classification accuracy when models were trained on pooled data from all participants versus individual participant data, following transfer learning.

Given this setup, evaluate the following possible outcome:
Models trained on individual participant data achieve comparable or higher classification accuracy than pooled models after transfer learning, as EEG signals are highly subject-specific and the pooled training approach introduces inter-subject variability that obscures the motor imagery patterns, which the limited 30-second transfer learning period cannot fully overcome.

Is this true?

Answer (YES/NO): NO